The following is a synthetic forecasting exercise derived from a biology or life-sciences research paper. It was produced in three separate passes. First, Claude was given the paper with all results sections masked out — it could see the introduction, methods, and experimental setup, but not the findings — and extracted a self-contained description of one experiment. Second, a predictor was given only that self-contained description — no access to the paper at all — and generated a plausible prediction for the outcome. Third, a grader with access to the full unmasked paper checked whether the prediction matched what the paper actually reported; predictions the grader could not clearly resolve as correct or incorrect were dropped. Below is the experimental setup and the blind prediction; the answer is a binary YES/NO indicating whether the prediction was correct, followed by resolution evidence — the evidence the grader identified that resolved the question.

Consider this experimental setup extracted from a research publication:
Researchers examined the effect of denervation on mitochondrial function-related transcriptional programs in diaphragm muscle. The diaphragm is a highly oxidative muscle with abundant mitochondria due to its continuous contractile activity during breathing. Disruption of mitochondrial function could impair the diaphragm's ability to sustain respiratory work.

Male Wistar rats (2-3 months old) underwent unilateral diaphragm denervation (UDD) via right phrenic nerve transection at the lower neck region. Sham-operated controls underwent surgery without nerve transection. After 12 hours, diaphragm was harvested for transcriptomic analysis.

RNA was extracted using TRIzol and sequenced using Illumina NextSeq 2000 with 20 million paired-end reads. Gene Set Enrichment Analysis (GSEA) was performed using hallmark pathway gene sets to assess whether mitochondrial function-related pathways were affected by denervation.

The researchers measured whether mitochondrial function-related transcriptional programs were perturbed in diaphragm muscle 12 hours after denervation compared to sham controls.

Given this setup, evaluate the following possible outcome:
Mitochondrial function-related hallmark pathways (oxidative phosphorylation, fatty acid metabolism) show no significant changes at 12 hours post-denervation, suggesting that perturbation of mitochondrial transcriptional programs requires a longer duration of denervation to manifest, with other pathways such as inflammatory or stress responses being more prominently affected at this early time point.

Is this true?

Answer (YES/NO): NO